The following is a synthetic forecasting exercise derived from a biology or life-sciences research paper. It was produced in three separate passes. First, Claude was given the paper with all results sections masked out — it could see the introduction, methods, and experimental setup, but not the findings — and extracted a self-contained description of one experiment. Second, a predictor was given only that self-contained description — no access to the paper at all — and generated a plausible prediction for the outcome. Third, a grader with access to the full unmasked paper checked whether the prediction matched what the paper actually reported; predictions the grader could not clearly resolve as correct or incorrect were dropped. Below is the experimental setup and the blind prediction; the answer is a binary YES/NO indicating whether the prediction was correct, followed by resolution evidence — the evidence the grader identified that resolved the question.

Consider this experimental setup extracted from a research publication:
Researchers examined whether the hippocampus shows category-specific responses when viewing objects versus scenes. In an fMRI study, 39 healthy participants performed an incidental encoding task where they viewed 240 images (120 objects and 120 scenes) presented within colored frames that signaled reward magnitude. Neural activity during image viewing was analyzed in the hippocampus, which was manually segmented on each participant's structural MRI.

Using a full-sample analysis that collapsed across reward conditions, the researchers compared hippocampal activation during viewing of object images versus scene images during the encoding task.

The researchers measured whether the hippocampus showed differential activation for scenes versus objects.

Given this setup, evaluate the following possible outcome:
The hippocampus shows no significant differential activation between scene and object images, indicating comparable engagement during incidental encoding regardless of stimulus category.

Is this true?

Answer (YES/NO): NO